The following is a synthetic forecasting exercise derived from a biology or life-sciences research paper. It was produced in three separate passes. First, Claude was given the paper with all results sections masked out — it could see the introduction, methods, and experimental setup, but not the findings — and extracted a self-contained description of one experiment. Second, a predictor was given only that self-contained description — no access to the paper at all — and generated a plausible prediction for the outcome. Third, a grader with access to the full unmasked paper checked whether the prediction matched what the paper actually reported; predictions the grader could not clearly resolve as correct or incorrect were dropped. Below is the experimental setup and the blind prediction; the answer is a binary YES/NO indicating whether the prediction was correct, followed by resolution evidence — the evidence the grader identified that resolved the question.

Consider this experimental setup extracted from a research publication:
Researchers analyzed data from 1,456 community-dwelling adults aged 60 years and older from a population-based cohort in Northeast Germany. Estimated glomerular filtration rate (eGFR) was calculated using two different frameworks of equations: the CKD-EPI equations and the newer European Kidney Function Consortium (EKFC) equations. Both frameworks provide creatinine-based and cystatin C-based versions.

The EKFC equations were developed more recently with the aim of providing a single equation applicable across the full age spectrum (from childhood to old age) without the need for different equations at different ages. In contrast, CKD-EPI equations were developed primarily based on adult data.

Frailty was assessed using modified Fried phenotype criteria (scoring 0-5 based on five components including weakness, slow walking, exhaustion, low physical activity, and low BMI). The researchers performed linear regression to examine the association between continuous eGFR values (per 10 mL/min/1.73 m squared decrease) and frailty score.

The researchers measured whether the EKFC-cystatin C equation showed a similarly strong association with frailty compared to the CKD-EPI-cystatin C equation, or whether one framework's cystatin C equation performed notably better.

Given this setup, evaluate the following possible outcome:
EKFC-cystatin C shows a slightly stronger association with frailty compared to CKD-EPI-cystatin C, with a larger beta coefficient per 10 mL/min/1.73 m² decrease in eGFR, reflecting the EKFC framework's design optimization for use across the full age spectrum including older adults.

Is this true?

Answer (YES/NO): YES